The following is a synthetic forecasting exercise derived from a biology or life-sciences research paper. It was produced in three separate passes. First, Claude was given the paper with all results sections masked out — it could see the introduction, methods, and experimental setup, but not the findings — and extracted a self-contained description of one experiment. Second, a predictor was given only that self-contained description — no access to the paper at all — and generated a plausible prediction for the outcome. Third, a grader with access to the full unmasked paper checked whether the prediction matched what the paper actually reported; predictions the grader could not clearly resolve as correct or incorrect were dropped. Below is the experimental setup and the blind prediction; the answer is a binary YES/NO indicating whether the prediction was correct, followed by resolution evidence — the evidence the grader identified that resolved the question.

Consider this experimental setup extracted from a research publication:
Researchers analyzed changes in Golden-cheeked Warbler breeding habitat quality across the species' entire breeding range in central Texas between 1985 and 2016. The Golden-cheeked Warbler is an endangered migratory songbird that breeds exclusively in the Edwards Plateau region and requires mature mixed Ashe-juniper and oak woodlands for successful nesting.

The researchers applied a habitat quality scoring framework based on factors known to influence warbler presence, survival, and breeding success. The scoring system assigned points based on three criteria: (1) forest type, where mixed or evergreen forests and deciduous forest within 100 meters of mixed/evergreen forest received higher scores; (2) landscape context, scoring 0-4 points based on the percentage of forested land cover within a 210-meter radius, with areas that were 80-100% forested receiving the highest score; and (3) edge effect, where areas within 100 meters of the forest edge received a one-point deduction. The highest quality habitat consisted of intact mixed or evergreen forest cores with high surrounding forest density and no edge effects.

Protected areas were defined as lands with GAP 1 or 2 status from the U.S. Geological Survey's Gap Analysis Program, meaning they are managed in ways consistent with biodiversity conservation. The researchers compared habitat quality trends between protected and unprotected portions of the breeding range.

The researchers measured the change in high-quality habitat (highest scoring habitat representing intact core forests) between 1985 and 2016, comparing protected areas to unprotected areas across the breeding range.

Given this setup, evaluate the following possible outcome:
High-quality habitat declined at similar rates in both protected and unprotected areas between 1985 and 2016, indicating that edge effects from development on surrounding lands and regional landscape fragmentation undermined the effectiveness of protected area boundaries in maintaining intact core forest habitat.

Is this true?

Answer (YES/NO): NO